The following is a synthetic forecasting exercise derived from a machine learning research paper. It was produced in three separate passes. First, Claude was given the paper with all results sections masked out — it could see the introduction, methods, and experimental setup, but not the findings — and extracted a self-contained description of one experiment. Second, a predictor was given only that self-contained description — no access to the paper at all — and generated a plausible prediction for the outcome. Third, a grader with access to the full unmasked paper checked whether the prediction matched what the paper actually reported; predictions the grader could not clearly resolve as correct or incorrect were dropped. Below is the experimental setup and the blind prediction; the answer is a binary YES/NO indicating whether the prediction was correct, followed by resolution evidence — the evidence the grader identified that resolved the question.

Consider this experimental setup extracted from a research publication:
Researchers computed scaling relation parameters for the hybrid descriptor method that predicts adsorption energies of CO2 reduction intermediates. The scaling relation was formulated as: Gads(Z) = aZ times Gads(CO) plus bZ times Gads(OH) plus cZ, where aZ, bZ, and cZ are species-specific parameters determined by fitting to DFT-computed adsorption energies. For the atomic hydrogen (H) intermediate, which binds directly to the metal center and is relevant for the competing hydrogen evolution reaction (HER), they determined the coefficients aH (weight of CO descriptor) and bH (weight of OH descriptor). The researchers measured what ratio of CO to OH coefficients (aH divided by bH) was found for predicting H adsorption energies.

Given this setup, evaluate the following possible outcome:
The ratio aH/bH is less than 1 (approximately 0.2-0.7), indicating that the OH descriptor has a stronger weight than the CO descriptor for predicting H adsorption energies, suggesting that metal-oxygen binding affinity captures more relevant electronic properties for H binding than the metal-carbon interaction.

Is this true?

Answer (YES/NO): NO